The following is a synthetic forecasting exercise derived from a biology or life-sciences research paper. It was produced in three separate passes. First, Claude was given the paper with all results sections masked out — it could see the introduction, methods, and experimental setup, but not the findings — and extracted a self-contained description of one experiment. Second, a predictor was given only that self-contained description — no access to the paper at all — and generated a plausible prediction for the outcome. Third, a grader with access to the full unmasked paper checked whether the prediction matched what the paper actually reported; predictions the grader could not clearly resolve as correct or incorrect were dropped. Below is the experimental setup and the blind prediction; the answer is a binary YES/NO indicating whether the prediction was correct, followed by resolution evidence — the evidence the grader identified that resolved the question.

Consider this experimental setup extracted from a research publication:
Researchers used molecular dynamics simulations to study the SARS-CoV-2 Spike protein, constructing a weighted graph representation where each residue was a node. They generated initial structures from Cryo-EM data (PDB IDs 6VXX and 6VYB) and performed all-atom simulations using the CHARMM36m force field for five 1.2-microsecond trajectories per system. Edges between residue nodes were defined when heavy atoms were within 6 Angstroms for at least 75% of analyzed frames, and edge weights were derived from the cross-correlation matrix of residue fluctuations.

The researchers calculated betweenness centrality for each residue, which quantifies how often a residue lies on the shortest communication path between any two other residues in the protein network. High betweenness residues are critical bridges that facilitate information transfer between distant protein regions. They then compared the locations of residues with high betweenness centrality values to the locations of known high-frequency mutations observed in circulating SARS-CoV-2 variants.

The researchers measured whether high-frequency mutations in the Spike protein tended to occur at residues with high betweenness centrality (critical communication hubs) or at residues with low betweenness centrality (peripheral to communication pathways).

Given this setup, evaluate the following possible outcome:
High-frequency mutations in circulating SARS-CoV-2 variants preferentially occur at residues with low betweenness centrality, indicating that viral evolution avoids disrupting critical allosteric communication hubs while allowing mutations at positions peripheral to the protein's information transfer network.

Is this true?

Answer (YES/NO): YES